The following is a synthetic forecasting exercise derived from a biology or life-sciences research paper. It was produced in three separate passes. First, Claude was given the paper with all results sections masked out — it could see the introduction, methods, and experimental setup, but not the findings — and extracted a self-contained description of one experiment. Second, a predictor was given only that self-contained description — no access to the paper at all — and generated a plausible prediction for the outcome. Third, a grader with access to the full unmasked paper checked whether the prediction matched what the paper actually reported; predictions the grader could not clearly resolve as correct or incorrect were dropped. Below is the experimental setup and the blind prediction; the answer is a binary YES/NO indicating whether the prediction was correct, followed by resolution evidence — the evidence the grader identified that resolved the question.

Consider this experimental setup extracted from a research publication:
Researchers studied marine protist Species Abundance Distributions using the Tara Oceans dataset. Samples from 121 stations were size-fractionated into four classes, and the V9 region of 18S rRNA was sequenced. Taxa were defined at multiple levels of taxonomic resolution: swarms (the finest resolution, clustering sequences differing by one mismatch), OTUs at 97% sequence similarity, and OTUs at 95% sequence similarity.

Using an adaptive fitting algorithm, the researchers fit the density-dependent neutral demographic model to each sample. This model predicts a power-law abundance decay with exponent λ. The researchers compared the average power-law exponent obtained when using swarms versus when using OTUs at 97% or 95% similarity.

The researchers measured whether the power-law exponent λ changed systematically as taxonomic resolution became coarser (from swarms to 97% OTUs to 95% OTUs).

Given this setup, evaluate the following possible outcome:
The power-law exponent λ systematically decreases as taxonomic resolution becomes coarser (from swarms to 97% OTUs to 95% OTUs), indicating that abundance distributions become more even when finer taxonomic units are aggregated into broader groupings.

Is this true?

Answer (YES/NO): NO